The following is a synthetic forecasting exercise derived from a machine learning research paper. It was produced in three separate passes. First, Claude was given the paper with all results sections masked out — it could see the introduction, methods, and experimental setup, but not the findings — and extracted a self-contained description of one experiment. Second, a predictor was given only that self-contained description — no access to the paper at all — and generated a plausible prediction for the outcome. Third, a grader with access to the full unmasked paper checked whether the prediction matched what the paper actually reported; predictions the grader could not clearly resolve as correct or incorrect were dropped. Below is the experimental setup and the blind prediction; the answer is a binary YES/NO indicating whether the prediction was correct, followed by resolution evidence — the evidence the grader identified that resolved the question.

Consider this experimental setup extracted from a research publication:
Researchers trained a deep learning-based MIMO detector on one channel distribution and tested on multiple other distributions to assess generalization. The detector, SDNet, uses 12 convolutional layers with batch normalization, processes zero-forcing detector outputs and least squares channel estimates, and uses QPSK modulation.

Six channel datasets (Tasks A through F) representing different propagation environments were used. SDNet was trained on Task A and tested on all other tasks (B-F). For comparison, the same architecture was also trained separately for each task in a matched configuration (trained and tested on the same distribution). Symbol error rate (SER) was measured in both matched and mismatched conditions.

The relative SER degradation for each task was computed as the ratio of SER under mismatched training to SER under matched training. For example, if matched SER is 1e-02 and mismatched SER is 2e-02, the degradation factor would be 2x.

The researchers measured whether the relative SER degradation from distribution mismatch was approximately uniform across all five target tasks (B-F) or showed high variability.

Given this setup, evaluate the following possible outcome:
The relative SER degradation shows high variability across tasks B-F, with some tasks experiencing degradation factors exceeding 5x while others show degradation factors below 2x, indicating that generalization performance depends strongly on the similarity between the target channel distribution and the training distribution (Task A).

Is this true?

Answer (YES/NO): YES